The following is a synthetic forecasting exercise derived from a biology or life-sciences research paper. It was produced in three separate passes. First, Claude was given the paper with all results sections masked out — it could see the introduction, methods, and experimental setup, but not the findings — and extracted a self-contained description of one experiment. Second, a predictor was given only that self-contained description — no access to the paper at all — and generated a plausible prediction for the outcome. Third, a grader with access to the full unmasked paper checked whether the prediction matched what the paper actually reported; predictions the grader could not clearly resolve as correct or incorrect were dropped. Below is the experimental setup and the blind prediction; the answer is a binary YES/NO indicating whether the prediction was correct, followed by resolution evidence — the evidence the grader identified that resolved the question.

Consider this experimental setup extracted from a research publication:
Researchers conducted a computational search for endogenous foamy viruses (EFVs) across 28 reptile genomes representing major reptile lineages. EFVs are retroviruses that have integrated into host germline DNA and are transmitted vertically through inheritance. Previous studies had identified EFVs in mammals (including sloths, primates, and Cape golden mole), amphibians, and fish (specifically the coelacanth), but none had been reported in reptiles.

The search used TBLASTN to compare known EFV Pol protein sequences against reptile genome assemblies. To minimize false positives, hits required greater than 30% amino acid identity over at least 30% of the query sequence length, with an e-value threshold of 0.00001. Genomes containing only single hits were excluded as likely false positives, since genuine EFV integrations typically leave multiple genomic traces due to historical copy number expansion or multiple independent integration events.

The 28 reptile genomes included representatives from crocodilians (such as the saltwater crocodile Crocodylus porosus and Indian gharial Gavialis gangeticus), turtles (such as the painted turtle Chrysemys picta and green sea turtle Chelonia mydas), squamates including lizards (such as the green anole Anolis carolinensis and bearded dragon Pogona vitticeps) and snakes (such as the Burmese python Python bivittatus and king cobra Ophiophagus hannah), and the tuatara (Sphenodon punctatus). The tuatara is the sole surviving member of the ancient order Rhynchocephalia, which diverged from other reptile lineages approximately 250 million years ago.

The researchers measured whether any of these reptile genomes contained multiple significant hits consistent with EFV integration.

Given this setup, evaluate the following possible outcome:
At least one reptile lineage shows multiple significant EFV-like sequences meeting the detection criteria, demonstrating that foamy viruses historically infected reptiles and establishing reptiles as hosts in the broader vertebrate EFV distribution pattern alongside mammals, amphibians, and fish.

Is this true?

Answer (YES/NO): YES